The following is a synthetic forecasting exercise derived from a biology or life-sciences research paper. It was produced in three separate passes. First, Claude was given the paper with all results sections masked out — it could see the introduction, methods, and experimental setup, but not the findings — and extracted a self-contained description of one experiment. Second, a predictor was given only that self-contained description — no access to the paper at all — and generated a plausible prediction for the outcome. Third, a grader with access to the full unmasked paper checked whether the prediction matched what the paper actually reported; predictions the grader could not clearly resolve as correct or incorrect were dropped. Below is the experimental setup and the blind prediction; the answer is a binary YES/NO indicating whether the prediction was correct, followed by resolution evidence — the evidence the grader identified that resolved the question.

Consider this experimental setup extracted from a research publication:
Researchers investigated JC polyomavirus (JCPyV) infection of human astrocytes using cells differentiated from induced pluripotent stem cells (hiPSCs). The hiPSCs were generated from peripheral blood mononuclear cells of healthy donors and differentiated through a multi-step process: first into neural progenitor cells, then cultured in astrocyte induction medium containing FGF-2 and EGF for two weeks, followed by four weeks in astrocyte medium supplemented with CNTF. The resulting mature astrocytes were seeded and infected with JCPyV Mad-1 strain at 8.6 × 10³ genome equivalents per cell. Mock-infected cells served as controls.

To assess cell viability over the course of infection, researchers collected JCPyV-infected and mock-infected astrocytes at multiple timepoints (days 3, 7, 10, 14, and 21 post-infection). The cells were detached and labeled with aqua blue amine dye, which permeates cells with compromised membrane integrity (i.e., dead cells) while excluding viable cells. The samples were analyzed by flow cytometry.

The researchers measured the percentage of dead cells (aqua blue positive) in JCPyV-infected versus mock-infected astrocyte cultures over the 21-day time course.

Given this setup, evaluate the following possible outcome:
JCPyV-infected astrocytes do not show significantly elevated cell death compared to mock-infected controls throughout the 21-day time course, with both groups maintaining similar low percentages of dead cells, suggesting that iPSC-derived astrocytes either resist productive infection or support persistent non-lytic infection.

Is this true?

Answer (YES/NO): NO